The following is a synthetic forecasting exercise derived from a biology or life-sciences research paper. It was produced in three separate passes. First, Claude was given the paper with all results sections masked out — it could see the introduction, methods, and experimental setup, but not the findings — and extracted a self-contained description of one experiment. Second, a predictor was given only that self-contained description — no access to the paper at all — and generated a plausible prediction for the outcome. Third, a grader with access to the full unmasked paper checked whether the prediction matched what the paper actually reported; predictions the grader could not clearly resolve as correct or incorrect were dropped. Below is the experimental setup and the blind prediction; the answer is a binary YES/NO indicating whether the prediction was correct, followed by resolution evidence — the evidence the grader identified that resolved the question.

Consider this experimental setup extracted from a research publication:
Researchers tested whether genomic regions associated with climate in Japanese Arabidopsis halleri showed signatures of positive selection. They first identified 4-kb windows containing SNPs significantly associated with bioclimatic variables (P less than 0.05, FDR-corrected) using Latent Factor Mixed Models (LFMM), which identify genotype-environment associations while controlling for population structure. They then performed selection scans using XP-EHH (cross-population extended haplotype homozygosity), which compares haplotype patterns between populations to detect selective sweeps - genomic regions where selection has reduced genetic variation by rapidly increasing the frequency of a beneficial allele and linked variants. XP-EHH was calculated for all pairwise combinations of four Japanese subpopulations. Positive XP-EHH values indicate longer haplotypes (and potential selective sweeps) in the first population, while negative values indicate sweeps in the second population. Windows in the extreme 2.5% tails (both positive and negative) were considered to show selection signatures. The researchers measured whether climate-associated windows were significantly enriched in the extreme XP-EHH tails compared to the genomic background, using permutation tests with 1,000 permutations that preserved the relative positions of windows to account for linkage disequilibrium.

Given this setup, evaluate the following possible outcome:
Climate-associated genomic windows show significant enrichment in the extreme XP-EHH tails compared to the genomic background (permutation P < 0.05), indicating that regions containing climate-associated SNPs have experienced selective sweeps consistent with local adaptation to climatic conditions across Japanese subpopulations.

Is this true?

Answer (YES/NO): YES